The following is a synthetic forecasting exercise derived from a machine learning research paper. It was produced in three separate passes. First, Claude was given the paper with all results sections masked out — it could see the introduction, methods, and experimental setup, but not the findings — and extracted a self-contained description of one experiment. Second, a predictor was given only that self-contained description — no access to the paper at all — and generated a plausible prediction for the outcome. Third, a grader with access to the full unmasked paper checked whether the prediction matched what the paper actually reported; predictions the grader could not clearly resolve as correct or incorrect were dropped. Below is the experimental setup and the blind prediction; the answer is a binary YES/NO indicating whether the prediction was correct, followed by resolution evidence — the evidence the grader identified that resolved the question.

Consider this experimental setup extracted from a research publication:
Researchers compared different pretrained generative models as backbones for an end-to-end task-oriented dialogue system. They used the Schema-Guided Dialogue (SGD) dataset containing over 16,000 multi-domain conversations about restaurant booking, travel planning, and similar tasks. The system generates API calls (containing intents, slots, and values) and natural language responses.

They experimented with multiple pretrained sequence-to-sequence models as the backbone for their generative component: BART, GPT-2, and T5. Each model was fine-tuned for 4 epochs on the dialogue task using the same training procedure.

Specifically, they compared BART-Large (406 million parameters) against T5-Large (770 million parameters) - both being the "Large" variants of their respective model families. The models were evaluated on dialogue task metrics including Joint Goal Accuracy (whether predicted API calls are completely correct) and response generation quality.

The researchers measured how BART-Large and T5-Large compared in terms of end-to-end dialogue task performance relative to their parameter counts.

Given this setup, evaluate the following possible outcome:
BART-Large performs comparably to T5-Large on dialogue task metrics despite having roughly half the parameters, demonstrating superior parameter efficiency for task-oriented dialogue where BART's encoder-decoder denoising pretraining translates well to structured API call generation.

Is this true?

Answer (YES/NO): YES